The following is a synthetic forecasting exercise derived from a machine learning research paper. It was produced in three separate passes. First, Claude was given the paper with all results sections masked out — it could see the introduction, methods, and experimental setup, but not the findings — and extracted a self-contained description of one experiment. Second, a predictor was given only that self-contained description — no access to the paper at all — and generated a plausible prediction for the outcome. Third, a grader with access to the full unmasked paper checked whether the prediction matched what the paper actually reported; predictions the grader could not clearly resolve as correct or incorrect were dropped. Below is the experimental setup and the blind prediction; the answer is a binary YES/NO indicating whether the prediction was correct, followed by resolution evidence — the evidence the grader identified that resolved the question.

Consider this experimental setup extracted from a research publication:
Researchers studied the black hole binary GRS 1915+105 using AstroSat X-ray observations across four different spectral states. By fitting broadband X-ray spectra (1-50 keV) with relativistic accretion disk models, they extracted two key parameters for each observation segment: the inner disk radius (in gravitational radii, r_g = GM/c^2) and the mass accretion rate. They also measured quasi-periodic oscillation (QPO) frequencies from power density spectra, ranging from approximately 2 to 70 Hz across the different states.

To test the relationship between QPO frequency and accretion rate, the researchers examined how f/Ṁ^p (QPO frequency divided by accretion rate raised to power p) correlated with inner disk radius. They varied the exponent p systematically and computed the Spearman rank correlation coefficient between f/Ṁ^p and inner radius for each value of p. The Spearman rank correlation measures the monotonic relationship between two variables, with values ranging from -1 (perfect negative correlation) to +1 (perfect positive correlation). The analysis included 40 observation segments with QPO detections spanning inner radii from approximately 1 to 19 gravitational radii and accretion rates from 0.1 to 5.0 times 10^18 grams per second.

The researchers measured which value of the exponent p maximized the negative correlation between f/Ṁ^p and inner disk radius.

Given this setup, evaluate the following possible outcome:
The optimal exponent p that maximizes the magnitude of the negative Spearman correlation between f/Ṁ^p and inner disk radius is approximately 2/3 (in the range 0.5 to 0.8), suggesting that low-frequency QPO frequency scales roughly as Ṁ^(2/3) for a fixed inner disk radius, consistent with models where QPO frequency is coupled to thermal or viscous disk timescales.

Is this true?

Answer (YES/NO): NO